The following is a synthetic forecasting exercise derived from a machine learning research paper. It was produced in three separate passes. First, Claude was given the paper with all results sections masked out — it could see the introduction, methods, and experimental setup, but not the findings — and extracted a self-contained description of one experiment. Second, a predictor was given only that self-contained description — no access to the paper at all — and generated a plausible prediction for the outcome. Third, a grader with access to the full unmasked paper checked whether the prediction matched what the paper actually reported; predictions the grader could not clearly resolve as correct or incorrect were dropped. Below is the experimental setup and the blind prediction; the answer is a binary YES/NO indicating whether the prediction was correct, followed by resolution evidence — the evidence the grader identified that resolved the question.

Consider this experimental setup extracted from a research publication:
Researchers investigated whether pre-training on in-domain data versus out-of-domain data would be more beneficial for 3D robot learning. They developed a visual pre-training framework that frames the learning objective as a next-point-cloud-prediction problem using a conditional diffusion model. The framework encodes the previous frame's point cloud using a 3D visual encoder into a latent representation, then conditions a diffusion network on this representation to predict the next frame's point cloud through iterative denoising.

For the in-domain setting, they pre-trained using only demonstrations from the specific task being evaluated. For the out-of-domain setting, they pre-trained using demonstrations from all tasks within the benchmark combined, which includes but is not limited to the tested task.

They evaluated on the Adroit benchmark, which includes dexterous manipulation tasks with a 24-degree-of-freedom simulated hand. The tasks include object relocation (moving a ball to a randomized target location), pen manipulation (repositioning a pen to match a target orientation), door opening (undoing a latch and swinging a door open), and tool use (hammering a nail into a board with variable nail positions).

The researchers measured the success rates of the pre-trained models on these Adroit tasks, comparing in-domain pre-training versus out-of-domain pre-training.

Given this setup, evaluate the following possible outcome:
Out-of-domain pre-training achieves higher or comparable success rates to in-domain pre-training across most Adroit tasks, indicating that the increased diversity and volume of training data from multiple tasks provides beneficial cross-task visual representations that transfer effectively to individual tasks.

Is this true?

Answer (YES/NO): YES